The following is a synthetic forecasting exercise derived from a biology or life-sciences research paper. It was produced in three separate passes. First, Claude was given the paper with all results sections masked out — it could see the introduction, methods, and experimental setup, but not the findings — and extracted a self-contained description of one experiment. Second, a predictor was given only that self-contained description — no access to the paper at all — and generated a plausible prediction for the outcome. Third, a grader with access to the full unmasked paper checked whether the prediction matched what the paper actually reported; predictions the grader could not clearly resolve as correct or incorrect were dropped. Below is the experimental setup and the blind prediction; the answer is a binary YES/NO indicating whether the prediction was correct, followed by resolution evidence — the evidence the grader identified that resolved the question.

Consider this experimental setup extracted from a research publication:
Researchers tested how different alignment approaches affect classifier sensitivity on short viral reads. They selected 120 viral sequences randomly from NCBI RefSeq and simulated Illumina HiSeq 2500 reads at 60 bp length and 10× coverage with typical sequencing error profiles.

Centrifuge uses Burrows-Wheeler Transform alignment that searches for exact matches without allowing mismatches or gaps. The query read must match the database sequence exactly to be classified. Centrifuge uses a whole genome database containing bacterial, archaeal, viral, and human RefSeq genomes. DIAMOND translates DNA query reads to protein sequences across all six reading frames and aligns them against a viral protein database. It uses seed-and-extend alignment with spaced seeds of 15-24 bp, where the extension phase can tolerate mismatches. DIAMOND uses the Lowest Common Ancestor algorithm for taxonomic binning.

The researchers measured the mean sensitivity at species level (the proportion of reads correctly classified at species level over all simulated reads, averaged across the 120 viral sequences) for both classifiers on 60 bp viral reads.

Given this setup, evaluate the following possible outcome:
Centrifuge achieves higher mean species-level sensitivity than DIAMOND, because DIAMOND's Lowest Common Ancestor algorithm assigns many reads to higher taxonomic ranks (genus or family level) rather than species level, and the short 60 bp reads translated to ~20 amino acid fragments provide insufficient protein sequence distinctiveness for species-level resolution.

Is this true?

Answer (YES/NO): YES